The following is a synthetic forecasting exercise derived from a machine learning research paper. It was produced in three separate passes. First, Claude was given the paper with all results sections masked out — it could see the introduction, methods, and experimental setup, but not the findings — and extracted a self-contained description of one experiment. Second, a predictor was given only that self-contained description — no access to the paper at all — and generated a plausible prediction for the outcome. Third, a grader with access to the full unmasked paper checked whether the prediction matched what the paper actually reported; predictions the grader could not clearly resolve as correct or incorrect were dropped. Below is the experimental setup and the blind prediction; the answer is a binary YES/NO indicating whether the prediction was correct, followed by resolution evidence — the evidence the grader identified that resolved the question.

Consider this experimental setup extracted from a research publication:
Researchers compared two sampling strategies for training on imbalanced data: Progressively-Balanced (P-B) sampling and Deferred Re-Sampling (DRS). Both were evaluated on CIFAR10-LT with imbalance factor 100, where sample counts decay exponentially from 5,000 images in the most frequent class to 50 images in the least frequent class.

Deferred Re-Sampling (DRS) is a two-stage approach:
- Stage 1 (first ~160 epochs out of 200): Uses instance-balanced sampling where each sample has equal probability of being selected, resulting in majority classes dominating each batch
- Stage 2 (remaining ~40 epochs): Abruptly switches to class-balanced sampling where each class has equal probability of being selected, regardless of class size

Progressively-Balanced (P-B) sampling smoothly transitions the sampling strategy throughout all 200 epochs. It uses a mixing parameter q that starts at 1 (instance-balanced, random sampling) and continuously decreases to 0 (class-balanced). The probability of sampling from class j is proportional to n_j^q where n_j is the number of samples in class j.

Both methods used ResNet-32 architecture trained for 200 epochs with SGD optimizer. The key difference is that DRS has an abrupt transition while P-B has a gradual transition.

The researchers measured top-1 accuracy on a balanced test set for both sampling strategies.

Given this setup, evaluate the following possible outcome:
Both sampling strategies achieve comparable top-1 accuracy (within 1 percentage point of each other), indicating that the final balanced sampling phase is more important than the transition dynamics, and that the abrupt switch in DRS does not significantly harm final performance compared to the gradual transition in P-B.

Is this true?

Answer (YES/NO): YES